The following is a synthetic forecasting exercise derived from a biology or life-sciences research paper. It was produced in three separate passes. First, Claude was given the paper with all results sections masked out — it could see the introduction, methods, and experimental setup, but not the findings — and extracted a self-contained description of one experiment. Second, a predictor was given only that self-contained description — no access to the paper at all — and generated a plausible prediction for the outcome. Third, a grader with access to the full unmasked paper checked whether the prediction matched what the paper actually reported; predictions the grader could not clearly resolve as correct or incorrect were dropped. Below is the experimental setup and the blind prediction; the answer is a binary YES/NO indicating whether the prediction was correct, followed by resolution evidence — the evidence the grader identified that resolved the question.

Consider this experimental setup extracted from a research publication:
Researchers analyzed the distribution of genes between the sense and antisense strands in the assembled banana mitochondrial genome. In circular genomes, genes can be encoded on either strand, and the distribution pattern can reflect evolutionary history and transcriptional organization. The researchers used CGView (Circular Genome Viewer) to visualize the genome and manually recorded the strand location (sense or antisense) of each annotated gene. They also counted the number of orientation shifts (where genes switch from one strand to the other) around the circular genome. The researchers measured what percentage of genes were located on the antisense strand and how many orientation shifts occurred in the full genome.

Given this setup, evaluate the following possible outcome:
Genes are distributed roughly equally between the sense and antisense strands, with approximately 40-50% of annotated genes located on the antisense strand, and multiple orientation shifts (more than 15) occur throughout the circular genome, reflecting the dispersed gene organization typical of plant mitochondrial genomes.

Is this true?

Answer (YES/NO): NO